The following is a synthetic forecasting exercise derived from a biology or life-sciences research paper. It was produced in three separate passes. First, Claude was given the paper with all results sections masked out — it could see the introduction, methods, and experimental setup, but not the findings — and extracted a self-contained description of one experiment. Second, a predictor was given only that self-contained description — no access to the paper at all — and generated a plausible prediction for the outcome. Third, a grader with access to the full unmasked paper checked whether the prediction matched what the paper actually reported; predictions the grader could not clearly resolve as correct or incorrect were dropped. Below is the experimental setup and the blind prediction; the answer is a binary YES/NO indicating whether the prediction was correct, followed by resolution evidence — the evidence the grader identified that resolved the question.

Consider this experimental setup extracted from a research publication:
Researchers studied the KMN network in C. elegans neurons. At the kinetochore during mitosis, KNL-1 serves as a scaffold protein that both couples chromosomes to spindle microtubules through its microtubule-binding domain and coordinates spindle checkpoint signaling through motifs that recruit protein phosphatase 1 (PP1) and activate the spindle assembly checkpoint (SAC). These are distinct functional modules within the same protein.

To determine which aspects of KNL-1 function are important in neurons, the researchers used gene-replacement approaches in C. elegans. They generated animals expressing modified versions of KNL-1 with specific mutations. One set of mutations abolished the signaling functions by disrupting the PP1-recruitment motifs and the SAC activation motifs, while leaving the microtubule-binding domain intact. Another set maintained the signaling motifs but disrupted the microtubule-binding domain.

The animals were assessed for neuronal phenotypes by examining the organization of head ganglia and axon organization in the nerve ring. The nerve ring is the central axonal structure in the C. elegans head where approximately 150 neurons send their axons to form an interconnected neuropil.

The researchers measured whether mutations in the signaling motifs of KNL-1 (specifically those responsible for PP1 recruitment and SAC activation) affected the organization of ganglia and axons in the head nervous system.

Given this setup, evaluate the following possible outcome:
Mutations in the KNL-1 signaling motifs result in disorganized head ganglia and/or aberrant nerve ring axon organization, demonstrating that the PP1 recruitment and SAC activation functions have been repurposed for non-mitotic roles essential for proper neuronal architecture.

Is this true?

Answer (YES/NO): YES